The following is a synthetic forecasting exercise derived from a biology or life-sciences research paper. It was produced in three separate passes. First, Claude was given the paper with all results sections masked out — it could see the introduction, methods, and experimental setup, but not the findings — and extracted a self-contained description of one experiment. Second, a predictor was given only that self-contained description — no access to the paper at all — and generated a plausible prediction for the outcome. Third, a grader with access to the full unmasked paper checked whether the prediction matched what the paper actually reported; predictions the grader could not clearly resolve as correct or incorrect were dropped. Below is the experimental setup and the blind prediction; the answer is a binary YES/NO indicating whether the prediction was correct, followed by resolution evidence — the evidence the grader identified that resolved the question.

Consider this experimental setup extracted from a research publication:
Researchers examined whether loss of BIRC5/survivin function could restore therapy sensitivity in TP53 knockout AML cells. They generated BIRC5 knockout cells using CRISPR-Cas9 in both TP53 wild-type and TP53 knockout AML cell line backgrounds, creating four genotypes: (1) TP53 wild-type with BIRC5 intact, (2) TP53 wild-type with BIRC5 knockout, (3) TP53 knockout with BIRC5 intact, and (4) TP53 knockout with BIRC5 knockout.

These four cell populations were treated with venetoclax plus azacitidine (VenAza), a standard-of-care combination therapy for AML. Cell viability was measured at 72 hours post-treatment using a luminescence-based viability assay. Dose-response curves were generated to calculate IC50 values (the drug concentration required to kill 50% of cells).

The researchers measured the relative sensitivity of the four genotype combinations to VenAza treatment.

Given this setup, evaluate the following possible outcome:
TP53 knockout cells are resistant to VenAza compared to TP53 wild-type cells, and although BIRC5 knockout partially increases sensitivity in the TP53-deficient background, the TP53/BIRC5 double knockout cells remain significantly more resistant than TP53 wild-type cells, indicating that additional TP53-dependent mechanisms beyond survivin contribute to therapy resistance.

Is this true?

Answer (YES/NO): NO